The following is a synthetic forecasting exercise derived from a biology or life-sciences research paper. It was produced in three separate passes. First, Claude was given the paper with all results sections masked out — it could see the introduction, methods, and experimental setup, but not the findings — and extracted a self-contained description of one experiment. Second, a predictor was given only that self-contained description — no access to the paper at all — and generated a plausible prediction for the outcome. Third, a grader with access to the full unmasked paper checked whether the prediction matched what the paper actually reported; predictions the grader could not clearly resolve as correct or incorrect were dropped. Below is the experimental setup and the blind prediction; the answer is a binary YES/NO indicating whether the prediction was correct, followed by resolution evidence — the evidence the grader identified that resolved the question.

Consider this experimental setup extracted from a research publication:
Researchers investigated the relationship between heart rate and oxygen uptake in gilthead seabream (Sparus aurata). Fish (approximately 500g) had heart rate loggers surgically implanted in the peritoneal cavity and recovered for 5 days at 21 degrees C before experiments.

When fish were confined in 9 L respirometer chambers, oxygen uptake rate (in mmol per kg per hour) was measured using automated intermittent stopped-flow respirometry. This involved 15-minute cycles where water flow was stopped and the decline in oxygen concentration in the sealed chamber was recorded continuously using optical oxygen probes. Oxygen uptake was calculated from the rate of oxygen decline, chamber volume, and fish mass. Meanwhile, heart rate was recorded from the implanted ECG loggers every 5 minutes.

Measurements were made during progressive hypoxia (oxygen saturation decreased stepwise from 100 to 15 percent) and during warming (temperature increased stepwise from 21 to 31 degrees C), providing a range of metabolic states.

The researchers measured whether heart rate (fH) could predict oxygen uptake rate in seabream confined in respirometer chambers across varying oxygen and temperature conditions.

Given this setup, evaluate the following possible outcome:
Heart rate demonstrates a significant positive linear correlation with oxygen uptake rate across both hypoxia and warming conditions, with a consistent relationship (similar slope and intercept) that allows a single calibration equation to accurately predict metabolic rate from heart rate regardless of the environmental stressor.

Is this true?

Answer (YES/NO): NO